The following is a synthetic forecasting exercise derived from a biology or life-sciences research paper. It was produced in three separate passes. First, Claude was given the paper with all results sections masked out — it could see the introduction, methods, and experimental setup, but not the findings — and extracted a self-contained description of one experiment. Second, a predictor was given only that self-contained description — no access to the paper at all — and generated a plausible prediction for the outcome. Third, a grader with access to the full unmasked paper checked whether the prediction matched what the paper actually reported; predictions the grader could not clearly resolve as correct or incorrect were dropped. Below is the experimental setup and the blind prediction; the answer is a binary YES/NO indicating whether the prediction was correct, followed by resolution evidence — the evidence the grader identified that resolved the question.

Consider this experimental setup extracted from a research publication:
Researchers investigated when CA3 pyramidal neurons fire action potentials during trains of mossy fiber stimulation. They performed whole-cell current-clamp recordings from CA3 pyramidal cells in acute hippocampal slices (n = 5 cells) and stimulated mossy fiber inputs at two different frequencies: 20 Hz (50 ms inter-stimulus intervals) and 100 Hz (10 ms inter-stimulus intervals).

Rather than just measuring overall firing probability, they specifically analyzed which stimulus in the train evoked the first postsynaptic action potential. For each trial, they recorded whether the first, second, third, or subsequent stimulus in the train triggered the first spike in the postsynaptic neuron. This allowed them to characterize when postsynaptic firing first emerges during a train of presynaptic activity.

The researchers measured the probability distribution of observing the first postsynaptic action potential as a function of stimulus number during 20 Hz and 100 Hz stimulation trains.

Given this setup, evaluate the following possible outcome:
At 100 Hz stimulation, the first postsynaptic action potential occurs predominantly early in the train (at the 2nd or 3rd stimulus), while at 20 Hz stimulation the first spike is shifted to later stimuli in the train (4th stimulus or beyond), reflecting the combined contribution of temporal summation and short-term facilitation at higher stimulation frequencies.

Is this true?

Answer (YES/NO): NO